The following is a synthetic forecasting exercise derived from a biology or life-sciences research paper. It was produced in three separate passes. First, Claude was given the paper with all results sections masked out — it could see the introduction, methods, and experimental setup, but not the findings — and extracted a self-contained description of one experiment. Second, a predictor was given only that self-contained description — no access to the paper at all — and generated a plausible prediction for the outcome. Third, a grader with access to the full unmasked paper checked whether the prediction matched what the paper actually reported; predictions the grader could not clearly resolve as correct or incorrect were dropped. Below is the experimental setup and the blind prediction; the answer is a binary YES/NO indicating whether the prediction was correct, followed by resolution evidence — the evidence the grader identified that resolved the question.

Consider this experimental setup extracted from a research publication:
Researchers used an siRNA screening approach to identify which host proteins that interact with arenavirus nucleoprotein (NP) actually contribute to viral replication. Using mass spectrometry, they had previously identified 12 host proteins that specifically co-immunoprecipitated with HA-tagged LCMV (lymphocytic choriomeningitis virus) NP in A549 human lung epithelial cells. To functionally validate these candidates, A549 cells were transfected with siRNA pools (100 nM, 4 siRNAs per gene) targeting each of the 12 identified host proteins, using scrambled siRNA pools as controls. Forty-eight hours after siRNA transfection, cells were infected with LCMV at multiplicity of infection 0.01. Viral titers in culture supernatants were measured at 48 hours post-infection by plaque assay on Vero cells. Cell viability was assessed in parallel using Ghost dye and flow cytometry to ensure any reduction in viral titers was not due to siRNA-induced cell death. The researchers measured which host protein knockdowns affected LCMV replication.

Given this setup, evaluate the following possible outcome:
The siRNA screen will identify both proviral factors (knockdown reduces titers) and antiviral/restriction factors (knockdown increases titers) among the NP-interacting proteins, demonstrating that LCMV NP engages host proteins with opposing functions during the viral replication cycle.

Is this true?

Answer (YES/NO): NO